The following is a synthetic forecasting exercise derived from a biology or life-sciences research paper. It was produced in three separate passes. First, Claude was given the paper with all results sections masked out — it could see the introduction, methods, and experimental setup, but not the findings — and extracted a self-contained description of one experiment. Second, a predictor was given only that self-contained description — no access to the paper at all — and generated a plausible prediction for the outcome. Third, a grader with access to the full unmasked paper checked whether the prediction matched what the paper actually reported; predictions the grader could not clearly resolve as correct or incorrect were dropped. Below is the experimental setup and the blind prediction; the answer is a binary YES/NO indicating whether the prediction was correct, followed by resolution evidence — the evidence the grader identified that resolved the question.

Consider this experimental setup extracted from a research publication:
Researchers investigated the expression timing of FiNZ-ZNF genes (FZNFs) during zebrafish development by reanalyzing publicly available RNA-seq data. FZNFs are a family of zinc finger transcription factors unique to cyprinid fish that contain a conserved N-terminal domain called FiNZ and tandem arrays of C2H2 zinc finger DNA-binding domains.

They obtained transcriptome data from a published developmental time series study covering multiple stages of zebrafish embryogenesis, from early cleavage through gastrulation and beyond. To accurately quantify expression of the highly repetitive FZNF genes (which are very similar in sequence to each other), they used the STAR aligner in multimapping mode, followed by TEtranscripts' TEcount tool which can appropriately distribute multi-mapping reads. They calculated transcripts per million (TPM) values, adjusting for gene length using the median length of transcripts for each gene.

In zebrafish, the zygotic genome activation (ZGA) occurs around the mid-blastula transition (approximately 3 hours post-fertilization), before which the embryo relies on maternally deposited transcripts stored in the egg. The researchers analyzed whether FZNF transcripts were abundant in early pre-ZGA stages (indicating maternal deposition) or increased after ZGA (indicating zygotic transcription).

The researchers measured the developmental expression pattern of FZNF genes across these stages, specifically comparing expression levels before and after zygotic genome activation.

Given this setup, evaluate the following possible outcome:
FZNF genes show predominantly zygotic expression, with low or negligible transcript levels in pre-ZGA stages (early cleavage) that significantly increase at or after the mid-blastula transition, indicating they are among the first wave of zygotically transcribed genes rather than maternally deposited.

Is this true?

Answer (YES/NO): YES